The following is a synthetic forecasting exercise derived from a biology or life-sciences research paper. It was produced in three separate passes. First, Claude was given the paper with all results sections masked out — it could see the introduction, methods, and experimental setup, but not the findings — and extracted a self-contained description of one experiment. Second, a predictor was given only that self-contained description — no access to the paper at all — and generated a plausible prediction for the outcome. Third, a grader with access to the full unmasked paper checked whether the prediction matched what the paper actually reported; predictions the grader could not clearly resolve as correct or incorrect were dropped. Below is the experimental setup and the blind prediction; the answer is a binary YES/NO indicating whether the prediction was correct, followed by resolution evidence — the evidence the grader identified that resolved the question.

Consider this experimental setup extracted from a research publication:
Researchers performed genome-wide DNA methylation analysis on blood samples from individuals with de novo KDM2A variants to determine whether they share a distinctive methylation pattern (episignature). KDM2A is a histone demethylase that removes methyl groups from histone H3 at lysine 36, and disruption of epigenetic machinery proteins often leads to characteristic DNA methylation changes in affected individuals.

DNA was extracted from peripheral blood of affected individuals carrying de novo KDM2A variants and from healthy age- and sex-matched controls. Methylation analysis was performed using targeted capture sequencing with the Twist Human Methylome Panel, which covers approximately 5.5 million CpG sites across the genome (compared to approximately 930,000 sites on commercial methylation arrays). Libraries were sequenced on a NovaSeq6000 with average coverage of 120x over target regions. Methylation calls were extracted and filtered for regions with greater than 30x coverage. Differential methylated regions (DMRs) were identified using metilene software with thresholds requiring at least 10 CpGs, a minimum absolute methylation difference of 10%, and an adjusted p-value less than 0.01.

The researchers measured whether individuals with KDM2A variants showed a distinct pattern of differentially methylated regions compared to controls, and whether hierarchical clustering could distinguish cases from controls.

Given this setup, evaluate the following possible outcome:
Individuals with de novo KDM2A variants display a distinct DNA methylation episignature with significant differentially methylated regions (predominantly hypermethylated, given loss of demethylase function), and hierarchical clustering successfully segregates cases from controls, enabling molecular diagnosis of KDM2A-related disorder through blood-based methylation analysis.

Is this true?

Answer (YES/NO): YES